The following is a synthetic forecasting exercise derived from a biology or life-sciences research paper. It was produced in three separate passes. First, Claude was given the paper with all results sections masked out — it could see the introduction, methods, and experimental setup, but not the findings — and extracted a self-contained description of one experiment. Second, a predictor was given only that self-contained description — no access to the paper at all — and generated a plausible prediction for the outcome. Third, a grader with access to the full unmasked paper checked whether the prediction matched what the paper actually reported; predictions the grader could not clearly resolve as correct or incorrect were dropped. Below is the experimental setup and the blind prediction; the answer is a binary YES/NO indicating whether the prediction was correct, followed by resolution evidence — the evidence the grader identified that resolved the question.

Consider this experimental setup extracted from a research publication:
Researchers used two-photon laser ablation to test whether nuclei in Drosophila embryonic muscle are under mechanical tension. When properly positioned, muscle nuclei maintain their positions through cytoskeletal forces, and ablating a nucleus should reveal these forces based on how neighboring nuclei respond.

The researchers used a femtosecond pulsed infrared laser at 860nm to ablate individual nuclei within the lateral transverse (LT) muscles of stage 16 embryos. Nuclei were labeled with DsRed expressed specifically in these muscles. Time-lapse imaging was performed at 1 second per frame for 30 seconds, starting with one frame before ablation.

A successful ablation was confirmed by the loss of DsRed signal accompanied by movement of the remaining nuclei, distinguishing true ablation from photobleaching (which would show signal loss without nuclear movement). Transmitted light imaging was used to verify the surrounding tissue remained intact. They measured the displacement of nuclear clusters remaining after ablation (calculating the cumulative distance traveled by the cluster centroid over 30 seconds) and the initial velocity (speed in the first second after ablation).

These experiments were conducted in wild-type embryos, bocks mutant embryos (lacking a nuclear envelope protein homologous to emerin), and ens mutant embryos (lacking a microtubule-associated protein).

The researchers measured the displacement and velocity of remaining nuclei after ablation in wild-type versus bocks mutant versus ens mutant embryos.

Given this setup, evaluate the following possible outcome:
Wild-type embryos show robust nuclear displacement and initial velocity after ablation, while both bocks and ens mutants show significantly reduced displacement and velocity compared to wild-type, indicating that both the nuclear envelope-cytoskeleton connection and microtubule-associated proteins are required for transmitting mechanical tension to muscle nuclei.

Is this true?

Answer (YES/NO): NO